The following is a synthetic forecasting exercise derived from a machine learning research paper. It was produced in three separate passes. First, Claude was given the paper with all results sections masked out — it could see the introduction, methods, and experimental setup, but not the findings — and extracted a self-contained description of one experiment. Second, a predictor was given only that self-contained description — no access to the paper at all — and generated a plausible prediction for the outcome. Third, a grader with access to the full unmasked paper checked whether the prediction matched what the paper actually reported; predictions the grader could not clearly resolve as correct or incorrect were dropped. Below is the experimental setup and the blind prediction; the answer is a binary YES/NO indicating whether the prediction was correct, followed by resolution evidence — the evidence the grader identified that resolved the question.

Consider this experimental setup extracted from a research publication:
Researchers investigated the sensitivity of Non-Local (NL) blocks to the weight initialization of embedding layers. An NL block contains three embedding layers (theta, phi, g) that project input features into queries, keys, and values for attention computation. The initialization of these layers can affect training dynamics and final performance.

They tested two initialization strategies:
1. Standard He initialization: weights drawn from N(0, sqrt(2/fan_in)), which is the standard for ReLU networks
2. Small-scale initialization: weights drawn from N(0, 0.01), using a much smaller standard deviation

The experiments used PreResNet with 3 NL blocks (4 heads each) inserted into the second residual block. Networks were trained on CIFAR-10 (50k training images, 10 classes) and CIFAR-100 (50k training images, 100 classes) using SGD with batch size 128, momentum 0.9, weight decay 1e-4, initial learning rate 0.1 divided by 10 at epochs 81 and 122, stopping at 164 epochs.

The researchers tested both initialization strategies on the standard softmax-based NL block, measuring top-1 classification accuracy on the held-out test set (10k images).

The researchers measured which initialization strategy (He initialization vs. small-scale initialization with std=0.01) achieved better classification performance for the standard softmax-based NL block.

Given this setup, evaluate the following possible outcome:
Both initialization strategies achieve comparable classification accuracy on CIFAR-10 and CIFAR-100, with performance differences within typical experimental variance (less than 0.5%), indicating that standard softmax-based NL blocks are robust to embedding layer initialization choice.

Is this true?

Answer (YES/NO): NO